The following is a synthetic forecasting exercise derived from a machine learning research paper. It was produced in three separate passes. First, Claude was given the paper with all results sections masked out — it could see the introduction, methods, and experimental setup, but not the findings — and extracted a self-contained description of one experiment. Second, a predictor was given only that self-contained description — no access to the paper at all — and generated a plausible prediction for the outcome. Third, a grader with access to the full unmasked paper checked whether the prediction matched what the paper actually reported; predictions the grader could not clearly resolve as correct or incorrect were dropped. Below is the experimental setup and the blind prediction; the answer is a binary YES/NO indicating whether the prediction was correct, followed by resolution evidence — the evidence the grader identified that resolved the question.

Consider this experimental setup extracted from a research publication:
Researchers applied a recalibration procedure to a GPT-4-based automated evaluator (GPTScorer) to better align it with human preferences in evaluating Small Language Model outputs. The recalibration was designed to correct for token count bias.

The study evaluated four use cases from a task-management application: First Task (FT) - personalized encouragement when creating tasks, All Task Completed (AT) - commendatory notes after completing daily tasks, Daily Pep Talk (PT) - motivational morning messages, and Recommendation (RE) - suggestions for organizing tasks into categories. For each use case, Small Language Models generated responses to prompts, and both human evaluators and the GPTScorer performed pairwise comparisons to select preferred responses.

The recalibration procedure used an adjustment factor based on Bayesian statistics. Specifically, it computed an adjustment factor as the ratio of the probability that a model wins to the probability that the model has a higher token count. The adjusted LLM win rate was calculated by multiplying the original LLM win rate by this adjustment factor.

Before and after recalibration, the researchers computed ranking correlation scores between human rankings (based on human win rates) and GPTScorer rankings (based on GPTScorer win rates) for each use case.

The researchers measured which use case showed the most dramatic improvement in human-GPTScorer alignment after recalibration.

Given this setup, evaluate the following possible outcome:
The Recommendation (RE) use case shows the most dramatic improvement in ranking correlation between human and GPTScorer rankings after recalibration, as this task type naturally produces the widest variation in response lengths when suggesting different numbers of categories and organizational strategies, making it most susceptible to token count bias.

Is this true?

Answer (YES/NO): YES